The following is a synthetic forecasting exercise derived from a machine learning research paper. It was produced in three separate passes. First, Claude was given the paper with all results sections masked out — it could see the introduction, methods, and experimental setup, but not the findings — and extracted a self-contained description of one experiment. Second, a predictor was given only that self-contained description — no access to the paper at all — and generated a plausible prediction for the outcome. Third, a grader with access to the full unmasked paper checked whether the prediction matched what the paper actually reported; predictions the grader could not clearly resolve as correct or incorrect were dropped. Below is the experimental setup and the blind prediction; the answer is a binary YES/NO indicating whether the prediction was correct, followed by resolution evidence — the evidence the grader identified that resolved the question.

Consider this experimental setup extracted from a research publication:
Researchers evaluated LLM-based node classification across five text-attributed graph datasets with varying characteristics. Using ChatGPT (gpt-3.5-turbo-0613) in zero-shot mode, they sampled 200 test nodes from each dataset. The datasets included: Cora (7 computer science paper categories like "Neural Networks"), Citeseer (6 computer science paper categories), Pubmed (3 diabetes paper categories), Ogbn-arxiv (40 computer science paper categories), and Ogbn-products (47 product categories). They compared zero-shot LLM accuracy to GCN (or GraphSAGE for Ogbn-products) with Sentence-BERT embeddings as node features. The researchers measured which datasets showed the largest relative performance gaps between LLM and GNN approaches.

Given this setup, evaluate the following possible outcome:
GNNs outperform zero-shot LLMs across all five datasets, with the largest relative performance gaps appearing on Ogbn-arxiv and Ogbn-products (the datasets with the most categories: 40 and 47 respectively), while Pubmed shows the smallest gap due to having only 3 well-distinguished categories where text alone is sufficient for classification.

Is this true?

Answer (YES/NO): NO